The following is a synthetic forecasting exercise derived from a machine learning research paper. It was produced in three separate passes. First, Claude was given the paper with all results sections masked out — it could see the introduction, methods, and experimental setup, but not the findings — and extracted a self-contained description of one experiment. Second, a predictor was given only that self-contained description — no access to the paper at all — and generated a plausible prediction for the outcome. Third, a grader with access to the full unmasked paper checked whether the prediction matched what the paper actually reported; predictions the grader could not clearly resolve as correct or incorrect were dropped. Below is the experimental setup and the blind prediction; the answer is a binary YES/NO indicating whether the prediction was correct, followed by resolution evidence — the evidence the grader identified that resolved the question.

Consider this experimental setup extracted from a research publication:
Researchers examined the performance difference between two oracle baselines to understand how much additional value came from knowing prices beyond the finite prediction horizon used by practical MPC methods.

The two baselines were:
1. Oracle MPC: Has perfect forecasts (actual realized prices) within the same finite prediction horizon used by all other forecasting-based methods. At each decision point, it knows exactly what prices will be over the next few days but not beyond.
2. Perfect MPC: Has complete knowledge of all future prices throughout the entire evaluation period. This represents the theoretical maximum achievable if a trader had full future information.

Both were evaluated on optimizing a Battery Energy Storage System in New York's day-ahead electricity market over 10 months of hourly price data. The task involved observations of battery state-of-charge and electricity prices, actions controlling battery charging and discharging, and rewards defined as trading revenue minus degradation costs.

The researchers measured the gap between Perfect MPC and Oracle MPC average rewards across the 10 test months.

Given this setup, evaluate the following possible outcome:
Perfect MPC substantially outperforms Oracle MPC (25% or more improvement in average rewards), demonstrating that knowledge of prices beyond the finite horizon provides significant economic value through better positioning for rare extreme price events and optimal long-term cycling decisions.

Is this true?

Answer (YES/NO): NO